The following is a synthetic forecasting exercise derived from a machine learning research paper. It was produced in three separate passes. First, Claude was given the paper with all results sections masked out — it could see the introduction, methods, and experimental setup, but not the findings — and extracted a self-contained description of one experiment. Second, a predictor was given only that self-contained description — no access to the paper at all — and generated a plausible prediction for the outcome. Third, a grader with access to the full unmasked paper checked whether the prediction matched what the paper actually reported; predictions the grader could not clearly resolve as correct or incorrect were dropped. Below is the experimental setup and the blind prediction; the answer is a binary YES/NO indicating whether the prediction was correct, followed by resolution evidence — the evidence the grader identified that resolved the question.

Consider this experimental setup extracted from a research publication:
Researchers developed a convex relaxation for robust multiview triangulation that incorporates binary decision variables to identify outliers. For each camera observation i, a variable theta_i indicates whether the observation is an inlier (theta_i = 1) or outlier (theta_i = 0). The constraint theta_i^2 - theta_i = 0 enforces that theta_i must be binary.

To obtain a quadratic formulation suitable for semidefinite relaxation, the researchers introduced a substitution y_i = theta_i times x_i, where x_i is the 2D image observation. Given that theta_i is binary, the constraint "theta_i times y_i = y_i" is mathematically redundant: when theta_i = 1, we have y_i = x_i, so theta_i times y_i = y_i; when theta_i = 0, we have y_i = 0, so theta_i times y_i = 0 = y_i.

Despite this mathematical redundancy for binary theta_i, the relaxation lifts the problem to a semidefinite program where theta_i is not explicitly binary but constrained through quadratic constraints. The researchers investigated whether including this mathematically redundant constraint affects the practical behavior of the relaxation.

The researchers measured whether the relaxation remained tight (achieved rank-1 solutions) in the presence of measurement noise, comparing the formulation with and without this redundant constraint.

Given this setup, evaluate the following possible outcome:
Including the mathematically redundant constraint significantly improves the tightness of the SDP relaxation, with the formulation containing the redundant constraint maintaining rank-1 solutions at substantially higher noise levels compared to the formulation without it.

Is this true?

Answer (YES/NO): YES